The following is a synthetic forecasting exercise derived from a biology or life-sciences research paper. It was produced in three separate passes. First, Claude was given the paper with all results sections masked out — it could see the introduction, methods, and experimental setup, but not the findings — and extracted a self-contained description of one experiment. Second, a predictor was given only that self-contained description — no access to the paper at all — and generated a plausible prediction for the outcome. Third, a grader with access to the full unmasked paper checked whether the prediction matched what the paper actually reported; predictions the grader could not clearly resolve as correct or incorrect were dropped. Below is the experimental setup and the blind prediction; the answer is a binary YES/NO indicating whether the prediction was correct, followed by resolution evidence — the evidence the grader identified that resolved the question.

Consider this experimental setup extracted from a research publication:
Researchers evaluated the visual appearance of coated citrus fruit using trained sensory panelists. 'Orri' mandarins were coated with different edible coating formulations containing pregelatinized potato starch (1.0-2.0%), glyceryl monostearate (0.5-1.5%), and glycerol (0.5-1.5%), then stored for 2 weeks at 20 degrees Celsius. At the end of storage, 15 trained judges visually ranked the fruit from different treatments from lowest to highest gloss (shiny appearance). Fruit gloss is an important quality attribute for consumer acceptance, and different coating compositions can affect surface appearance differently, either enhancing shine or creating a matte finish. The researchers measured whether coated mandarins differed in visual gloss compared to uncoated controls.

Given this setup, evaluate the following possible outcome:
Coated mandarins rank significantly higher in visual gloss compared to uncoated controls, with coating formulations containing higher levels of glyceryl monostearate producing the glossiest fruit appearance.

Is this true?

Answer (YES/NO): NO